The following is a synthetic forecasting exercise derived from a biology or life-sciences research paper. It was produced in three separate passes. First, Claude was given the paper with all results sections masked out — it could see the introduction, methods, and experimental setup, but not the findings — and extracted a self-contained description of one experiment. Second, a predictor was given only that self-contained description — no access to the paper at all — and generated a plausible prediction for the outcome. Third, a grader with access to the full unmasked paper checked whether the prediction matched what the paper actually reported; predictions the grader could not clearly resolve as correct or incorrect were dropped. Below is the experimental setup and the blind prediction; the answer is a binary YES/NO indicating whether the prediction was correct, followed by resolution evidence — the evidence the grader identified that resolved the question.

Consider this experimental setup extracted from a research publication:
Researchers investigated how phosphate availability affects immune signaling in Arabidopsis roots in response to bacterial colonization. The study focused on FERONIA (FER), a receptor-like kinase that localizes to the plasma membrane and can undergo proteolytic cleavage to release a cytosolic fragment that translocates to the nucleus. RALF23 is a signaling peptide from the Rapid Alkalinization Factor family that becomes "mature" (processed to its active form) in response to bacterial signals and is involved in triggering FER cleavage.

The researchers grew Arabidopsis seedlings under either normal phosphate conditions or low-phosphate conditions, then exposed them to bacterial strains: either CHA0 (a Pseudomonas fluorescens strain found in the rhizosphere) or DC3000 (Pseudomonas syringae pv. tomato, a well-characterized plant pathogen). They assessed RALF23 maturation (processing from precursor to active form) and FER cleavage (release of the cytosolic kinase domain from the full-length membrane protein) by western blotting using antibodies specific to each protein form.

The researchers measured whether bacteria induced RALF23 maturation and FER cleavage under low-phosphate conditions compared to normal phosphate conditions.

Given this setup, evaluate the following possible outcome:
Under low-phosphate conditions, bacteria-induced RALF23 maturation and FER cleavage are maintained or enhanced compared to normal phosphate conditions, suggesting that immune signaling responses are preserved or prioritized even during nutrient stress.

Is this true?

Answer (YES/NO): NO